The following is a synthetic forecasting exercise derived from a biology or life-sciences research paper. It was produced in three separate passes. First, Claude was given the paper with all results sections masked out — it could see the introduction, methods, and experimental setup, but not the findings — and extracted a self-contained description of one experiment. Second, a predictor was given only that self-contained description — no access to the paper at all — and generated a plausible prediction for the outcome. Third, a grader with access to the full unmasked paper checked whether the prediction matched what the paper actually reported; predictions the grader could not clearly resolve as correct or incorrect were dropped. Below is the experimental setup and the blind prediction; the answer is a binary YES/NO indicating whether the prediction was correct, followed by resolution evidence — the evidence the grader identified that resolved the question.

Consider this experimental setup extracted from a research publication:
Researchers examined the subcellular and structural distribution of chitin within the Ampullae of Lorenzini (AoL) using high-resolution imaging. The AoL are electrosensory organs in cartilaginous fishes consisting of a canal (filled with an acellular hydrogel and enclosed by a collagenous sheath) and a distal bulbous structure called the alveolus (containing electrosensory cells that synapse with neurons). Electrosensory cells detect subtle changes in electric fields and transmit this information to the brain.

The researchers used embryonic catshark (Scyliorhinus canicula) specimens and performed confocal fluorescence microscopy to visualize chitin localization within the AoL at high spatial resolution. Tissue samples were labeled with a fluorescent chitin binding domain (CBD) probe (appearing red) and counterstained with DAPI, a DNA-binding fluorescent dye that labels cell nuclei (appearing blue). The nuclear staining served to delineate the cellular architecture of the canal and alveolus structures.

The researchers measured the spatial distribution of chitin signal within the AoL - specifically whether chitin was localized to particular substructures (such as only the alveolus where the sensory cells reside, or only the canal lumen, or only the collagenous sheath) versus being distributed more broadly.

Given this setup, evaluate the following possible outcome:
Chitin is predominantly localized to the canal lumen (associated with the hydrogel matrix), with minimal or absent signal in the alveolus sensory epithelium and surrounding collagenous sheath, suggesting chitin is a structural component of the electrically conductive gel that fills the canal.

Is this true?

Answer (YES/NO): YES